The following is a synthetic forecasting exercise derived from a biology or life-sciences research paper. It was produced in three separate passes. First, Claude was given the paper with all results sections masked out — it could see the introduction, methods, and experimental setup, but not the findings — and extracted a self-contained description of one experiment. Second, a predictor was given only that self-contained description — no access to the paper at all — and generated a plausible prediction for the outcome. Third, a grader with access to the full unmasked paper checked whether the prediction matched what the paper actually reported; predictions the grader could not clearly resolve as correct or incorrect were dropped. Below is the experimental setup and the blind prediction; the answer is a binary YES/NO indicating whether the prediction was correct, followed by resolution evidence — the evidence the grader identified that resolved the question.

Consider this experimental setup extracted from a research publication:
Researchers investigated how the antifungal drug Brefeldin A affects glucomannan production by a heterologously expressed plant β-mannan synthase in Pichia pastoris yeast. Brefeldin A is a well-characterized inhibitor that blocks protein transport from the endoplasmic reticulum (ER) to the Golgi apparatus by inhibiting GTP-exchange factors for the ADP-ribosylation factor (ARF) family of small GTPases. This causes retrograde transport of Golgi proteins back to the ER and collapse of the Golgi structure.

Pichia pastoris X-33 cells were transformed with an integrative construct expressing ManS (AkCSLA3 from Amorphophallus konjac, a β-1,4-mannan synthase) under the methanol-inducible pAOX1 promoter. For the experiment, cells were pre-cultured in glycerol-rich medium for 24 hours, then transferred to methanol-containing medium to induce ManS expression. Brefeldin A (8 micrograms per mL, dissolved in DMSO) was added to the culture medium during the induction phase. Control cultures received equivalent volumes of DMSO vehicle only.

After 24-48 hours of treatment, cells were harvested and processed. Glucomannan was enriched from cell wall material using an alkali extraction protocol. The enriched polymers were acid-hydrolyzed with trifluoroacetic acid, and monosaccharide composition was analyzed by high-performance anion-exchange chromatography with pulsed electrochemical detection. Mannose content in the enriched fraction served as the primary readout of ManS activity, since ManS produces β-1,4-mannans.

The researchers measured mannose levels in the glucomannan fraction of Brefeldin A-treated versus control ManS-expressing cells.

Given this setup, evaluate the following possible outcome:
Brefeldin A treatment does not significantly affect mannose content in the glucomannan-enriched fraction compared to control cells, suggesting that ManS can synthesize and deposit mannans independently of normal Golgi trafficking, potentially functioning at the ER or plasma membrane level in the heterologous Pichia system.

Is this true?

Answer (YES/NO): YES